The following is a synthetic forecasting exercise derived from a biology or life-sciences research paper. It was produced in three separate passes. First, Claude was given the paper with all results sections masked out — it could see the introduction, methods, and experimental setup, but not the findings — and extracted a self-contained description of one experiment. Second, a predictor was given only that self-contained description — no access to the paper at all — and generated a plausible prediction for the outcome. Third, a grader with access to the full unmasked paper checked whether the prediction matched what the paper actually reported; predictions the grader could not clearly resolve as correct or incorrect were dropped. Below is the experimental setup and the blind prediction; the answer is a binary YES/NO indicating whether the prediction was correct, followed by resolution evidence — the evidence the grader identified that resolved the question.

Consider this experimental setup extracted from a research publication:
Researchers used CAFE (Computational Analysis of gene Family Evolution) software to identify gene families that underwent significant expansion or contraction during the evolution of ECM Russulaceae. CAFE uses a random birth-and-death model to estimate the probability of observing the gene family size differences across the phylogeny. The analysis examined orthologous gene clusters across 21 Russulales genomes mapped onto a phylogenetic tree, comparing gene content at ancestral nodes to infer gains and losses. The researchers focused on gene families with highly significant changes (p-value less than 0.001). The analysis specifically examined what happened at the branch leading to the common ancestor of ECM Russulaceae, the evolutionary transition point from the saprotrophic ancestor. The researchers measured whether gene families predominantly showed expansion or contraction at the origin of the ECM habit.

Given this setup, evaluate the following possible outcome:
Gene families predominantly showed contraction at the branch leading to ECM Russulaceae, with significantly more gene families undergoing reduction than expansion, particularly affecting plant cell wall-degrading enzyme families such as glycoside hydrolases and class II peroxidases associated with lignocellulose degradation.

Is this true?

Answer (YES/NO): NO